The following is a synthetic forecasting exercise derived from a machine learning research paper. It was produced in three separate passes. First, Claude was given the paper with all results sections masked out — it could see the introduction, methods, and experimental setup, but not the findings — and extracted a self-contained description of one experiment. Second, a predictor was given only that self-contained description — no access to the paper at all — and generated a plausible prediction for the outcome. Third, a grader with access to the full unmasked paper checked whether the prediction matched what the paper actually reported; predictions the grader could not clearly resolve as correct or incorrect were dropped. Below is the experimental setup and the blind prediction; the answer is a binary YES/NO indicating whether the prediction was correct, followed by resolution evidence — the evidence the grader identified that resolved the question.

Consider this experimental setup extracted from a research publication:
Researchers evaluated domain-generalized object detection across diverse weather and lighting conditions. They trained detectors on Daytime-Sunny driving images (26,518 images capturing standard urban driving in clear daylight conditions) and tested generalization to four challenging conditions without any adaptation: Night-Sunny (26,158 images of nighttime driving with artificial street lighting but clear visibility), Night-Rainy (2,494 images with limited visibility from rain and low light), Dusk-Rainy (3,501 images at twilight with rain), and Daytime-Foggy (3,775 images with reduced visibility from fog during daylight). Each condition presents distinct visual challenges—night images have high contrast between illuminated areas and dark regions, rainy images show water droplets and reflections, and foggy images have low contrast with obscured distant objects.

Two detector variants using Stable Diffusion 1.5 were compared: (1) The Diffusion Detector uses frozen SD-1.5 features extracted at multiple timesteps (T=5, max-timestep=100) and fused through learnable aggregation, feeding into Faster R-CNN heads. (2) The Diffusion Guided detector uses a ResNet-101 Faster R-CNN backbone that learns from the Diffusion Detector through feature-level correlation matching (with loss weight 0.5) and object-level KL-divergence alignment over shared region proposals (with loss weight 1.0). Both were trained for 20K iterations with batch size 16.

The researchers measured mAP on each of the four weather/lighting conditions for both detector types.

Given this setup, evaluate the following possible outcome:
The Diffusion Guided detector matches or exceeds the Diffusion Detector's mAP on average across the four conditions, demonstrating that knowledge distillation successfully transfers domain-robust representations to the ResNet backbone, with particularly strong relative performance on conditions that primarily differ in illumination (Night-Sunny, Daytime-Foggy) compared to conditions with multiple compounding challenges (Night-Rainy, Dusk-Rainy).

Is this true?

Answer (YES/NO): NO